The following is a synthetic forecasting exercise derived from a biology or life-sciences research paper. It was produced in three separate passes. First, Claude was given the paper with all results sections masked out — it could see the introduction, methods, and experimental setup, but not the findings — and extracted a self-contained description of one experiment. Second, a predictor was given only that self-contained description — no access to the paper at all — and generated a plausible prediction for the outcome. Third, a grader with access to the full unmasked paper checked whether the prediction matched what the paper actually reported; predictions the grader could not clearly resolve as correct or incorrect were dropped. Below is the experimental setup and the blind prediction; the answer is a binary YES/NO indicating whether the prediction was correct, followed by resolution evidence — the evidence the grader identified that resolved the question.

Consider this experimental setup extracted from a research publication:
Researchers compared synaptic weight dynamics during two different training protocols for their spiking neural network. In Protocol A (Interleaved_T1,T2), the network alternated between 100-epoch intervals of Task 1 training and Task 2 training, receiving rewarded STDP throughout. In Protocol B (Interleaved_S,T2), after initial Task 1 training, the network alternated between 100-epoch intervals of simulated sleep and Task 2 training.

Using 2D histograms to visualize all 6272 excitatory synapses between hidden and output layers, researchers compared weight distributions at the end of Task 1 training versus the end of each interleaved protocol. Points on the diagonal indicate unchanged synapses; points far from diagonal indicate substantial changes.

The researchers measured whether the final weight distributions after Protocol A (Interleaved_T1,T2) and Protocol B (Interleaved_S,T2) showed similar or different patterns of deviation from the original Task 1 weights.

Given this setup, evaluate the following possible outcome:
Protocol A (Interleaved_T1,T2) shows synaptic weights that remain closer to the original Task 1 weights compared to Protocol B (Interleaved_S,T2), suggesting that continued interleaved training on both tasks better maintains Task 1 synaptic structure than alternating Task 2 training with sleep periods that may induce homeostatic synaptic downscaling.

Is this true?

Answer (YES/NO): NO